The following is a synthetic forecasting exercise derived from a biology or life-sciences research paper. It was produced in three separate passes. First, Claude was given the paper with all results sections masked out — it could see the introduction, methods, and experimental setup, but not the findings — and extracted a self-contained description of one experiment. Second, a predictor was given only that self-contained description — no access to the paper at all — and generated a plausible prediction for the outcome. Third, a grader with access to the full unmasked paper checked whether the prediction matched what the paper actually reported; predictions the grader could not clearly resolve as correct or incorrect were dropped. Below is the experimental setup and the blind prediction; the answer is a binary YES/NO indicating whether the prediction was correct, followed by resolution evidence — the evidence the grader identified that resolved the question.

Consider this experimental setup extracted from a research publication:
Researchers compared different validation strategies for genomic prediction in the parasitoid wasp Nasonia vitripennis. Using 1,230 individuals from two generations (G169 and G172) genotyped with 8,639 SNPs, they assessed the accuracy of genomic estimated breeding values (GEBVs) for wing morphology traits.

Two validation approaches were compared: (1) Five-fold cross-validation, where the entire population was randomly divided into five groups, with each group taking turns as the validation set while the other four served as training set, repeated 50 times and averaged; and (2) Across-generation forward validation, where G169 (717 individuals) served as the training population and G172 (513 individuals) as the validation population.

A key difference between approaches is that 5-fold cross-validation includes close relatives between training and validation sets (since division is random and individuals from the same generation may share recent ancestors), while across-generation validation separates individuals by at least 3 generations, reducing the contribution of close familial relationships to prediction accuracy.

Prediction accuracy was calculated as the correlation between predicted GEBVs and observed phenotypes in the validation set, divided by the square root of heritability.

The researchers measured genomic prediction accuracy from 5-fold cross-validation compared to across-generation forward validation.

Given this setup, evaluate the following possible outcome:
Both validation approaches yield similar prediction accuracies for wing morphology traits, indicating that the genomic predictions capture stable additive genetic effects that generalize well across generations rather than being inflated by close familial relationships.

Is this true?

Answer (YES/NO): NO